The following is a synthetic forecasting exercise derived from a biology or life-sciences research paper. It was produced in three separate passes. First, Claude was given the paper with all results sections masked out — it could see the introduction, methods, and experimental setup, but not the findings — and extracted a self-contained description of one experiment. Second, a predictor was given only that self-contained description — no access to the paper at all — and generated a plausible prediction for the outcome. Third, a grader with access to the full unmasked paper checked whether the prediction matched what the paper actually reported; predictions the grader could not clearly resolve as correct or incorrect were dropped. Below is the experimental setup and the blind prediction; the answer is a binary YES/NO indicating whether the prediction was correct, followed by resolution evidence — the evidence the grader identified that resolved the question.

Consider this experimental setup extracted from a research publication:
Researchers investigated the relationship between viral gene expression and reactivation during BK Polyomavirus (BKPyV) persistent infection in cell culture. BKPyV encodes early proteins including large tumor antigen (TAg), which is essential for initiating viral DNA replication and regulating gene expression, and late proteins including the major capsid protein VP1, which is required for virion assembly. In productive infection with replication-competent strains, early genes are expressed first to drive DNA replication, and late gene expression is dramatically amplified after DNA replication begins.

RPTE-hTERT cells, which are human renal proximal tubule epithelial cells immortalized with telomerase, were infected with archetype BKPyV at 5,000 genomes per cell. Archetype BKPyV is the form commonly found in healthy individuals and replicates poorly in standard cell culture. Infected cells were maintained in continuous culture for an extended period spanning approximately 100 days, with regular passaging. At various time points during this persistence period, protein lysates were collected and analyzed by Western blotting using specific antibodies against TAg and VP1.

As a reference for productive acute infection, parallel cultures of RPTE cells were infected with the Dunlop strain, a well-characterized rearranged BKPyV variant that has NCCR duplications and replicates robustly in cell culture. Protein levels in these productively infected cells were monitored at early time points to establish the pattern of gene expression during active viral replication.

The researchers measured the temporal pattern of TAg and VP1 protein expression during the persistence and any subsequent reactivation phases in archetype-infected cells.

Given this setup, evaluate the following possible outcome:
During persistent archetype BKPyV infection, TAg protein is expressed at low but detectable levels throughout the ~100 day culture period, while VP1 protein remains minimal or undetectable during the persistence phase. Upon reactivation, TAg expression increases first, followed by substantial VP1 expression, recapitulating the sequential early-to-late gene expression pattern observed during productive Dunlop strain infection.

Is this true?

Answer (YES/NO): NO